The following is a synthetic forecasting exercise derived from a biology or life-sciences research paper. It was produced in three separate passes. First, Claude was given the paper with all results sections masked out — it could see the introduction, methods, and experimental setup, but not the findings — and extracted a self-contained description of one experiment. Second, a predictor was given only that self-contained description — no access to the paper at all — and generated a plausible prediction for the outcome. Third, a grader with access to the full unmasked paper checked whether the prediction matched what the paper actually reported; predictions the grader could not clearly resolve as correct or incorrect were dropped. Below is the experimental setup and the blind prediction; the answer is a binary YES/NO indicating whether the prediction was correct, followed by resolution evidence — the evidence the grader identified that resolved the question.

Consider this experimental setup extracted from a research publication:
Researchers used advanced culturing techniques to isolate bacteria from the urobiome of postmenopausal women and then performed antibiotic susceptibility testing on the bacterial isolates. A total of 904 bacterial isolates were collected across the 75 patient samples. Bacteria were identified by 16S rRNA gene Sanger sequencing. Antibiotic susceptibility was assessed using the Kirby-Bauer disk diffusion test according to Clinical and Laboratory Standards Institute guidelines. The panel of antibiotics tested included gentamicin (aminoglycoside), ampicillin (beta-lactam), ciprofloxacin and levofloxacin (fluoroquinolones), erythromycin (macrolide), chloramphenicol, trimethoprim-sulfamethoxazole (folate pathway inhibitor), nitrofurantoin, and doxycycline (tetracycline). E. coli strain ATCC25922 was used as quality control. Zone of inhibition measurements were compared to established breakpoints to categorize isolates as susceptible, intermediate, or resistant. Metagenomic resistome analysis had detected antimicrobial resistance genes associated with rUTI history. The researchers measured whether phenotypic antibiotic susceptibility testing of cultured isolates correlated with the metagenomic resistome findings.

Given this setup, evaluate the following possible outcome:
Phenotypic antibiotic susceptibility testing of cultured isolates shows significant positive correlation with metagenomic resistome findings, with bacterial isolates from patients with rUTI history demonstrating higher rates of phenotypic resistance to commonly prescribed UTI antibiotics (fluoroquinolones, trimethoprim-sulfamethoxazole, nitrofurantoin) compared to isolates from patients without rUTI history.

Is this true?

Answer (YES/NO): NO